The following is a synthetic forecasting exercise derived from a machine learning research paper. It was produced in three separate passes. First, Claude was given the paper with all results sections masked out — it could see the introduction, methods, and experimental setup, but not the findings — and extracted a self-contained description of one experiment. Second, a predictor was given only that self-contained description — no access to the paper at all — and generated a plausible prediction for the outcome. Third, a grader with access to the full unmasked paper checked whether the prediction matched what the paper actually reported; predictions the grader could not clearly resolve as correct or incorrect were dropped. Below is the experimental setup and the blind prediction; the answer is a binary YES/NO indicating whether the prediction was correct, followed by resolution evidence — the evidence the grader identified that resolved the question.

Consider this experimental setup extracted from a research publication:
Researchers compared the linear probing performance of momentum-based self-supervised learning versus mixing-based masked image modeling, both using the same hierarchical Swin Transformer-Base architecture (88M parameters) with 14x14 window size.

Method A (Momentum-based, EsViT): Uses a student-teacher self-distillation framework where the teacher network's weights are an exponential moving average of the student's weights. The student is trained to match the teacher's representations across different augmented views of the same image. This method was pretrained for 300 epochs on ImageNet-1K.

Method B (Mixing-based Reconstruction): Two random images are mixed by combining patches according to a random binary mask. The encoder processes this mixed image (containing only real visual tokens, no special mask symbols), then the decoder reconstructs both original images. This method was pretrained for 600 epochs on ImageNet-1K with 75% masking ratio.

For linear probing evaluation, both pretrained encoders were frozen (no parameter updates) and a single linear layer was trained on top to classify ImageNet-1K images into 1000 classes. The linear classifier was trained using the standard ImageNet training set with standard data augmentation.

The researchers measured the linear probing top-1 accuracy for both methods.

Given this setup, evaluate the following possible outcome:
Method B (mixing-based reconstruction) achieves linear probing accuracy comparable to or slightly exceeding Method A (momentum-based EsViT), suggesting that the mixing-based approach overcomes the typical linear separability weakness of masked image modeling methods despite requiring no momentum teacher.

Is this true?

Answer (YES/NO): NO